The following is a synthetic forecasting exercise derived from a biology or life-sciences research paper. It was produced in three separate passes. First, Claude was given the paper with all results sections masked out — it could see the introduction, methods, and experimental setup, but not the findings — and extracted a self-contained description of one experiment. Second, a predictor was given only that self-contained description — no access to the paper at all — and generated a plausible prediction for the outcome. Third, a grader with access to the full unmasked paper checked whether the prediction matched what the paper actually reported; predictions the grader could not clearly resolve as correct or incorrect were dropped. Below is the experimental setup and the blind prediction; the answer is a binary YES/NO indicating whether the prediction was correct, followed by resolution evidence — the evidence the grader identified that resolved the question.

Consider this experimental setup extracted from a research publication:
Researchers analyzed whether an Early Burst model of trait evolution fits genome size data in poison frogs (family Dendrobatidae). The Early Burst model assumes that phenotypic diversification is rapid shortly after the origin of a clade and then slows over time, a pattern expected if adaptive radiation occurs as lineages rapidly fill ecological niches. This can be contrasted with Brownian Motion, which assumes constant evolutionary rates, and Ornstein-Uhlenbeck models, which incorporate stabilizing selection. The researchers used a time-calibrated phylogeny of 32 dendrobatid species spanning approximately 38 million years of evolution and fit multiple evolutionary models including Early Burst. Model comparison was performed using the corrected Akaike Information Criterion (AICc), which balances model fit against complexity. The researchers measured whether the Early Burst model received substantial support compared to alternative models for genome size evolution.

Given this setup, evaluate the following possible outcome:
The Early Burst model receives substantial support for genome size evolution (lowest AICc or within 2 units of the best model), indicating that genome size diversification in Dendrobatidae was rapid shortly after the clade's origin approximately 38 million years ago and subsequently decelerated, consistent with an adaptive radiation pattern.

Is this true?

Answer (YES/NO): NO